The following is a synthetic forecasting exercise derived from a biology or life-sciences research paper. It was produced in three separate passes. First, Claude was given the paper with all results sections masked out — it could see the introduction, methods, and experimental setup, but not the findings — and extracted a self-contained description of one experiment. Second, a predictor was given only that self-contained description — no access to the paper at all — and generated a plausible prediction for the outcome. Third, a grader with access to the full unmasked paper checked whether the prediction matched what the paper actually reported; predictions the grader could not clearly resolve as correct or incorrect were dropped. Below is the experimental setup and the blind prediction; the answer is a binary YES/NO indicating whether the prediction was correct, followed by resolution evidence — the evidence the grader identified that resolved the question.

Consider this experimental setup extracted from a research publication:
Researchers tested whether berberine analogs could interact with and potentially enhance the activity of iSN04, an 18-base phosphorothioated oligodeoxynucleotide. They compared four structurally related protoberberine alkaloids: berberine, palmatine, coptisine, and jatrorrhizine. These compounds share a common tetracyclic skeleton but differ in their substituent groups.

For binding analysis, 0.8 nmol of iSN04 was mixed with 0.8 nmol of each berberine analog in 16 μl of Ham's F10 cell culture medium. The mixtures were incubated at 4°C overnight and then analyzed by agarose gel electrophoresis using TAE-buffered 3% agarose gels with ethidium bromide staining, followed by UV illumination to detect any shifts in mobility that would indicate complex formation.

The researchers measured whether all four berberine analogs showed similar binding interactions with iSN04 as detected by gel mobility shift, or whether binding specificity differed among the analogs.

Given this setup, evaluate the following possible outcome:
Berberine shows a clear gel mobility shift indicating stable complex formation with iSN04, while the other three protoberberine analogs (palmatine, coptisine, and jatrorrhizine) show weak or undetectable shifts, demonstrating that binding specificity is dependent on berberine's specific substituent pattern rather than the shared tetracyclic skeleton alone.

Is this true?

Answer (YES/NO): NO